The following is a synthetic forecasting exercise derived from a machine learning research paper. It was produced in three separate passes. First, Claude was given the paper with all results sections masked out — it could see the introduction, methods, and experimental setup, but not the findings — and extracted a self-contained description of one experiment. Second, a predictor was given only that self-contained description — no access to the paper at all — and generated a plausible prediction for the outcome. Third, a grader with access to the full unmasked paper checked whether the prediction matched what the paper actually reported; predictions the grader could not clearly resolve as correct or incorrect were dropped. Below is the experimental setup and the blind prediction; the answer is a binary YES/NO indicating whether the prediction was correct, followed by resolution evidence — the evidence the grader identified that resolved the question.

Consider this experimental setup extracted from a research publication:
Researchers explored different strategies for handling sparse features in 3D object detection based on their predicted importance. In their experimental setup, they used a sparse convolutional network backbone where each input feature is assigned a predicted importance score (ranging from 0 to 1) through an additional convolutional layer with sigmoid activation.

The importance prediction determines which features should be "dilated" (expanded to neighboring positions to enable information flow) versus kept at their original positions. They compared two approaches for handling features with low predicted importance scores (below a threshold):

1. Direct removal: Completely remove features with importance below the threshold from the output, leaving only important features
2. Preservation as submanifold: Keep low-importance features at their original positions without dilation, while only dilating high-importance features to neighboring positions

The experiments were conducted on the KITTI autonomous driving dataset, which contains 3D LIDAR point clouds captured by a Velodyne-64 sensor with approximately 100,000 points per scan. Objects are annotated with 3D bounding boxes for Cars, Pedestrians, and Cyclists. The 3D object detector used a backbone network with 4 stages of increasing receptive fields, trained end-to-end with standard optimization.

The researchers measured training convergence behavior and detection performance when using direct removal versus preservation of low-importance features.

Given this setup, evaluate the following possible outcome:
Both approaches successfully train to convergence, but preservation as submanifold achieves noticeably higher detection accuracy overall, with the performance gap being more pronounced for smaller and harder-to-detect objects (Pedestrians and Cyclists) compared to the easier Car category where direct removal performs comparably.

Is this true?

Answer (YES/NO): NO